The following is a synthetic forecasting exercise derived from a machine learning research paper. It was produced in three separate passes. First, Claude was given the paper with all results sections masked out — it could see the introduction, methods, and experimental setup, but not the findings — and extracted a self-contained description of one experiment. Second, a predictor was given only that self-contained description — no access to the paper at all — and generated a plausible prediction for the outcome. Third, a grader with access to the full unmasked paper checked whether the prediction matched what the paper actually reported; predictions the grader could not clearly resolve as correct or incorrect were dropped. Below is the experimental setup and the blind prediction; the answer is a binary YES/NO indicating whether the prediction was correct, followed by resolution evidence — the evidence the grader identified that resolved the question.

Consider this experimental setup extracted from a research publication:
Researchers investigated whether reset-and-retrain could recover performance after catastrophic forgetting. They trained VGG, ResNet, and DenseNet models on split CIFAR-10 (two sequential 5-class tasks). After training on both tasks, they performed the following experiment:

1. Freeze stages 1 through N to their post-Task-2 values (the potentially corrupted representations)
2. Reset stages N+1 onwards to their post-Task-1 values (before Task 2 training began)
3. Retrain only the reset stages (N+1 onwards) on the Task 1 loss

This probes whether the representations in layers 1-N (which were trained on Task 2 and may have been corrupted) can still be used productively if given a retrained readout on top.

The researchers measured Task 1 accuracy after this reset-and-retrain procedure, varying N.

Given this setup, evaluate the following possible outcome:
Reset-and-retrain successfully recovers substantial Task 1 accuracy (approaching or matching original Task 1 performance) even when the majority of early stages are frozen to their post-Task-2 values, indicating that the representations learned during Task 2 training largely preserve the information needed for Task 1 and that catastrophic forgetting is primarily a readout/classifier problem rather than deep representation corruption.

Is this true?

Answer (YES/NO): YES